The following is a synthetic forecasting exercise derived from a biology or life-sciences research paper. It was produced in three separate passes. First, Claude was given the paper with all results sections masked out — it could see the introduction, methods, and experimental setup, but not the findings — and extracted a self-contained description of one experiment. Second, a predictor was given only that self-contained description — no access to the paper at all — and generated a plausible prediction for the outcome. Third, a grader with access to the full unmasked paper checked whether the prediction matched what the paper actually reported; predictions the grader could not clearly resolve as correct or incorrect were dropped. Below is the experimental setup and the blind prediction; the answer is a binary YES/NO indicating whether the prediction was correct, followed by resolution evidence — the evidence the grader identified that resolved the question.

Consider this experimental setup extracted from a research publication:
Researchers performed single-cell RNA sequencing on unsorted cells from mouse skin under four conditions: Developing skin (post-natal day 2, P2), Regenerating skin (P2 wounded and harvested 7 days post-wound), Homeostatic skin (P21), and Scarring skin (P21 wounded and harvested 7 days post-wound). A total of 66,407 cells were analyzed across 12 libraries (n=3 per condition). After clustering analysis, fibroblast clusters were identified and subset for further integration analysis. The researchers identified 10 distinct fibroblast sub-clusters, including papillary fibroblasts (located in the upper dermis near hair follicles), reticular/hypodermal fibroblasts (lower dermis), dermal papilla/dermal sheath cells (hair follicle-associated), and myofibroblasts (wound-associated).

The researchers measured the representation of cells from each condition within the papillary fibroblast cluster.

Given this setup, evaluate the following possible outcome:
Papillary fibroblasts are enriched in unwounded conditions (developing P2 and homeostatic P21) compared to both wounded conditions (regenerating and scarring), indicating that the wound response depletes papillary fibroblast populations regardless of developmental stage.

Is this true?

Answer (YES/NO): NO